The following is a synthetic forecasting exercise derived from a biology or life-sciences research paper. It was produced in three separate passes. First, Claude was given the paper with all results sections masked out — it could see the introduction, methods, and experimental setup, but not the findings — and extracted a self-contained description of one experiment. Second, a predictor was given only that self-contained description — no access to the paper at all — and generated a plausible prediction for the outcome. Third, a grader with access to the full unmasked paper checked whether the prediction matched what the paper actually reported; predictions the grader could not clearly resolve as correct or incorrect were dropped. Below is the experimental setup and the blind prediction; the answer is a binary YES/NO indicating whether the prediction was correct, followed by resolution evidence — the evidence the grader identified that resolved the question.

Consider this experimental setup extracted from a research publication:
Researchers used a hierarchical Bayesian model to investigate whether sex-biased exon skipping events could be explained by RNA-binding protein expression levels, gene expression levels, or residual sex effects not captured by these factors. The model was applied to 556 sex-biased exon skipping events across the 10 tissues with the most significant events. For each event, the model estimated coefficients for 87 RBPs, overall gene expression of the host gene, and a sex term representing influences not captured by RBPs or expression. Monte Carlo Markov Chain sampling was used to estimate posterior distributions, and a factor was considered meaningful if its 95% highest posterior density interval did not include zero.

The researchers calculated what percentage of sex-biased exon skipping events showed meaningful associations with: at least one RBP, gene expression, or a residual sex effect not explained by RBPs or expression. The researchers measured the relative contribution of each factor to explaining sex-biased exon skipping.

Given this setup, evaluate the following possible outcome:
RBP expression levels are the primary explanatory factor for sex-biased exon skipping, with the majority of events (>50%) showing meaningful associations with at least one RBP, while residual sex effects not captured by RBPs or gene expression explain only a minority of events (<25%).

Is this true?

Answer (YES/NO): NO